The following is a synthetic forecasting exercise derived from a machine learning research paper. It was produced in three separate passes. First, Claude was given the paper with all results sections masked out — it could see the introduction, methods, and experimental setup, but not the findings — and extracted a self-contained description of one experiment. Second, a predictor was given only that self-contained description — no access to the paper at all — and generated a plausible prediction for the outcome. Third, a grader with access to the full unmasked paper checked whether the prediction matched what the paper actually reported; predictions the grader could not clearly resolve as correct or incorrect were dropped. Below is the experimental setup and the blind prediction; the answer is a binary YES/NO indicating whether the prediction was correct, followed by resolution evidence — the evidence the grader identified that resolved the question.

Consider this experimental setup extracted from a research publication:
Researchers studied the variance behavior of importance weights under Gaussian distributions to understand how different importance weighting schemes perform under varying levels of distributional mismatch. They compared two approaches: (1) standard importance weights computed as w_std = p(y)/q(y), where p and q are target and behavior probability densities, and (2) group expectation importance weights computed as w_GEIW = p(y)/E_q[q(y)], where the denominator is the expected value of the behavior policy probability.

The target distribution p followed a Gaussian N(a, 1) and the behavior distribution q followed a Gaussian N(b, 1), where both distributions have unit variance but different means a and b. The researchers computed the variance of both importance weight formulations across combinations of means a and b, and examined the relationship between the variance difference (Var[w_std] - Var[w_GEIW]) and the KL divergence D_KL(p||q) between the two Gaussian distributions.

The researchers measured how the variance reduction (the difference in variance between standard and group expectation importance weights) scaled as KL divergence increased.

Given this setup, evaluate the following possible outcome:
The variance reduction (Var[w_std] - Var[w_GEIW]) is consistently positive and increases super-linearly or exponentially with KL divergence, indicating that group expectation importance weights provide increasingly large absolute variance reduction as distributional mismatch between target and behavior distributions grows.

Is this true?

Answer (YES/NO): NO